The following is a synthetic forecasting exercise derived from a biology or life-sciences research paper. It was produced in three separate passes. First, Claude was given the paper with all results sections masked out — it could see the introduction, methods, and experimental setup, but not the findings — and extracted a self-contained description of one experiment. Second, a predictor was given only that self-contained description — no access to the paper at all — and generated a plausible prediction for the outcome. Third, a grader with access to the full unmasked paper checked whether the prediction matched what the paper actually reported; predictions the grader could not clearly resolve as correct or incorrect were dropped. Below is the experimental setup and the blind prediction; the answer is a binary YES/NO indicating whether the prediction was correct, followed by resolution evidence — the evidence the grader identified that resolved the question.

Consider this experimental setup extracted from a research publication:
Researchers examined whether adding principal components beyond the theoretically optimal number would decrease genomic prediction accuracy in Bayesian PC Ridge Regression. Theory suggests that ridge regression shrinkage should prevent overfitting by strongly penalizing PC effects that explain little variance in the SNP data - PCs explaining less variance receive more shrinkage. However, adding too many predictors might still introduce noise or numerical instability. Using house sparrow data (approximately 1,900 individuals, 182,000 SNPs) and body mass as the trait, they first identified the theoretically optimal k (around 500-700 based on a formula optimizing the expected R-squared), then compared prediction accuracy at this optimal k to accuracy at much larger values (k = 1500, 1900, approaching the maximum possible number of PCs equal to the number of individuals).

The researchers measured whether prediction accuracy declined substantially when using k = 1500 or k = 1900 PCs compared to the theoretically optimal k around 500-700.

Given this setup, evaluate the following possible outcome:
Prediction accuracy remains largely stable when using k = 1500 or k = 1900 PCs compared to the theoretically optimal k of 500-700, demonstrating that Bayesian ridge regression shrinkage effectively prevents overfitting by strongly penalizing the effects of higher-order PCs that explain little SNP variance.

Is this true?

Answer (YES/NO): YES